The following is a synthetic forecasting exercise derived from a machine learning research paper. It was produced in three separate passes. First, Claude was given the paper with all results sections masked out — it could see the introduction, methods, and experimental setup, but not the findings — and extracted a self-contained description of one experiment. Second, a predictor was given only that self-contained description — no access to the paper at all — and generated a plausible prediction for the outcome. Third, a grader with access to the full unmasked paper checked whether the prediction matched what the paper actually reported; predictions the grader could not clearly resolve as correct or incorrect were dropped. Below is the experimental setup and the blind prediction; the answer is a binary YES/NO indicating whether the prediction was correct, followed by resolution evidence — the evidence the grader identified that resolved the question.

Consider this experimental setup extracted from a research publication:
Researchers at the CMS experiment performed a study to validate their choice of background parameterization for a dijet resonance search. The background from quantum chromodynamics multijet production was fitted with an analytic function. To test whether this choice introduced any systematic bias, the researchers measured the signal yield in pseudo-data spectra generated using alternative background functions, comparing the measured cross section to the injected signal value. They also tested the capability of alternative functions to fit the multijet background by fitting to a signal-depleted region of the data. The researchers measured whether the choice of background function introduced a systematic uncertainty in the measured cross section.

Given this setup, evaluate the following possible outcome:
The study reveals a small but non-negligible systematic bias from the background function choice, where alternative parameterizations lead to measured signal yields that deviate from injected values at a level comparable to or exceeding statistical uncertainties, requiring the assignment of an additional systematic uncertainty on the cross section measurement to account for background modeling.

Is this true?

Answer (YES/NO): NO